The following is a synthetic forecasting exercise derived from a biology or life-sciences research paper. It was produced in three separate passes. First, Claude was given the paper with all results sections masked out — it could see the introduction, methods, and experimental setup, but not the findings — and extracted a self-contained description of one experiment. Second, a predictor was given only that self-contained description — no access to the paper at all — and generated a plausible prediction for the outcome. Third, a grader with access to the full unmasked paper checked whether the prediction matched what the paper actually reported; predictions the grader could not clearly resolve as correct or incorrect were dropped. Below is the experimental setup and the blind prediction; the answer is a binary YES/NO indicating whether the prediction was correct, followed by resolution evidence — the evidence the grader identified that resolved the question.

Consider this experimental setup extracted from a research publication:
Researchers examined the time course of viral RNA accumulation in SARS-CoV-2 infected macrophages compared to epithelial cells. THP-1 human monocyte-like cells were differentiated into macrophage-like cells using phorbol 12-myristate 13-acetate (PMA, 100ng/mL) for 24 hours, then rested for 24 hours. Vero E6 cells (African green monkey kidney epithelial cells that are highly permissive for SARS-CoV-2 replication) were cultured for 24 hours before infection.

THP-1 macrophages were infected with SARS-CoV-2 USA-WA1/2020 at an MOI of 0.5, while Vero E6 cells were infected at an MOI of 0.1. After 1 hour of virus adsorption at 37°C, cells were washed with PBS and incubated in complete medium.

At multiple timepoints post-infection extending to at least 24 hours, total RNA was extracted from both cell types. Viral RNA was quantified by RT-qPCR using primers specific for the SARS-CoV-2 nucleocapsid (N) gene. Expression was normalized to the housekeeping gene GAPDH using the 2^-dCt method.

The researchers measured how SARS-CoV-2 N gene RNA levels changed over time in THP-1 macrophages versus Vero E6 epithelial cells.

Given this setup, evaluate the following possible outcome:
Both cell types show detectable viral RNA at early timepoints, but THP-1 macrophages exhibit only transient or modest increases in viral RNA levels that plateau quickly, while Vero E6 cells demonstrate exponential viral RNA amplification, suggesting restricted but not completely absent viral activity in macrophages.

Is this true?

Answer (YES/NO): NO